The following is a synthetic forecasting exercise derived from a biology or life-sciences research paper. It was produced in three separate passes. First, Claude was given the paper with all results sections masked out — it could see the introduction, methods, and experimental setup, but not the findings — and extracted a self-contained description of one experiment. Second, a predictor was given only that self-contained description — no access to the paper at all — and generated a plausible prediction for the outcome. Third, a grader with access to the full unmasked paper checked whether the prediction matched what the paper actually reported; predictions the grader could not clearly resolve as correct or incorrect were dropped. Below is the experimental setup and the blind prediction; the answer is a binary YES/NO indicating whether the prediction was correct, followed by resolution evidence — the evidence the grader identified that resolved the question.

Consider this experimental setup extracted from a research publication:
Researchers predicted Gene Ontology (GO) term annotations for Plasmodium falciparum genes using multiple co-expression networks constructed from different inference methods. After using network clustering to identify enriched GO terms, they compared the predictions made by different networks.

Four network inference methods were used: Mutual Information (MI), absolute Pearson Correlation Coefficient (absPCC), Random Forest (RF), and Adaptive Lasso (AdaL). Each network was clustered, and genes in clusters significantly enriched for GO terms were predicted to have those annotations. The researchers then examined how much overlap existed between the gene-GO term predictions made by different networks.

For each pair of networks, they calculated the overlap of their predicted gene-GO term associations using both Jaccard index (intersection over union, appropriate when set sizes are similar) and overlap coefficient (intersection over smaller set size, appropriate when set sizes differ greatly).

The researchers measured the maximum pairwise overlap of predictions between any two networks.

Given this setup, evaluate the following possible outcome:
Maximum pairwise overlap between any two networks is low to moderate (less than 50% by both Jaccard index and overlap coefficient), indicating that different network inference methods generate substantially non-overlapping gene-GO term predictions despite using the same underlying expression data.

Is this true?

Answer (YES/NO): YES